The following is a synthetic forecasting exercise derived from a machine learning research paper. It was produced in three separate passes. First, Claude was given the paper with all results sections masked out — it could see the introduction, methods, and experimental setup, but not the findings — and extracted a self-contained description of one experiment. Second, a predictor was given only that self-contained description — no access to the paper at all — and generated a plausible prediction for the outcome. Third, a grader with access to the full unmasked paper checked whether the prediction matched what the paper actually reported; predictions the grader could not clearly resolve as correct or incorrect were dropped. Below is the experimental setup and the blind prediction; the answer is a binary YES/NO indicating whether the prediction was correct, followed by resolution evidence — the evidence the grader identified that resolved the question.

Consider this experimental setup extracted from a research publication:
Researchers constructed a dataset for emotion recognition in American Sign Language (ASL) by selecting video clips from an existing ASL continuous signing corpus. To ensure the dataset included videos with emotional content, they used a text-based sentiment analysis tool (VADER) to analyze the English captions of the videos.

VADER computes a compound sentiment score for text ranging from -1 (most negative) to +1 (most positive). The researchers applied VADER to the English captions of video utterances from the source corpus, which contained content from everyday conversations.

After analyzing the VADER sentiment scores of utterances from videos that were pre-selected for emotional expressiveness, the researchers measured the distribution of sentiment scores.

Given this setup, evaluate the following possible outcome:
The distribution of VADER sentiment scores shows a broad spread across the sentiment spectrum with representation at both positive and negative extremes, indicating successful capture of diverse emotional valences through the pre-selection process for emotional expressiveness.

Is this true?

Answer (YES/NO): NO